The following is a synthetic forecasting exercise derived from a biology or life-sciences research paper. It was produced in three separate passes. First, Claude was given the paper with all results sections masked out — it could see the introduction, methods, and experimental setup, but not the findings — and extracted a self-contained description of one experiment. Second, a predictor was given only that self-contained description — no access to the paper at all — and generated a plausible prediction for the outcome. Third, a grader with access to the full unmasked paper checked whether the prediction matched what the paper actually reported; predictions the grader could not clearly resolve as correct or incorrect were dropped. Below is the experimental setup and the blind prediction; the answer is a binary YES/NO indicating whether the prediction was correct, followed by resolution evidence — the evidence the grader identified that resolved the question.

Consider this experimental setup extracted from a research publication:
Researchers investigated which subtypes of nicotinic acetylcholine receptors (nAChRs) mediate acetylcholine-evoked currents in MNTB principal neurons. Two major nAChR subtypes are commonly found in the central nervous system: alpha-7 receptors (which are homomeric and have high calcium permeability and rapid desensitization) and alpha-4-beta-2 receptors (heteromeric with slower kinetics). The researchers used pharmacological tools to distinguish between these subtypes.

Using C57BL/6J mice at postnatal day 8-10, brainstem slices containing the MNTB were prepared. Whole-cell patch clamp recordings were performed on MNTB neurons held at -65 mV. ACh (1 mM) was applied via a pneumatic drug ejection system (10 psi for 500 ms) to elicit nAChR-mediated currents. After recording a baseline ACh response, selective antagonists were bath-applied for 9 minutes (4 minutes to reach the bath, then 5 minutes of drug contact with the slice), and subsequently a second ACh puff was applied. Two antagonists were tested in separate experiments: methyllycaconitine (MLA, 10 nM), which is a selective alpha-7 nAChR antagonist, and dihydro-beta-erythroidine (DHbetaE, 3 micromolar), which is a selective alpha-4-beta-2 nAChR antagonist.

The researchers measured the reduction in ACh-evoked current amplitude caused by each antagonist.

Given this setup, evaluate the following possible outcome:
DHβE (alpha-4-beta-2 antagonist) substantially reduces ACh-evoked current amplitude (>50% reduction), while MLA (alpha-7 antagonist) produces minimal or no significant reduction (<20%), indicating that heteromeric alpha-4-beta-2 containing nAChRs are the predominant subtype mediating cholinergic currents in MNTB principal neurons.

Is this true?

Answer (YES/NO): YES